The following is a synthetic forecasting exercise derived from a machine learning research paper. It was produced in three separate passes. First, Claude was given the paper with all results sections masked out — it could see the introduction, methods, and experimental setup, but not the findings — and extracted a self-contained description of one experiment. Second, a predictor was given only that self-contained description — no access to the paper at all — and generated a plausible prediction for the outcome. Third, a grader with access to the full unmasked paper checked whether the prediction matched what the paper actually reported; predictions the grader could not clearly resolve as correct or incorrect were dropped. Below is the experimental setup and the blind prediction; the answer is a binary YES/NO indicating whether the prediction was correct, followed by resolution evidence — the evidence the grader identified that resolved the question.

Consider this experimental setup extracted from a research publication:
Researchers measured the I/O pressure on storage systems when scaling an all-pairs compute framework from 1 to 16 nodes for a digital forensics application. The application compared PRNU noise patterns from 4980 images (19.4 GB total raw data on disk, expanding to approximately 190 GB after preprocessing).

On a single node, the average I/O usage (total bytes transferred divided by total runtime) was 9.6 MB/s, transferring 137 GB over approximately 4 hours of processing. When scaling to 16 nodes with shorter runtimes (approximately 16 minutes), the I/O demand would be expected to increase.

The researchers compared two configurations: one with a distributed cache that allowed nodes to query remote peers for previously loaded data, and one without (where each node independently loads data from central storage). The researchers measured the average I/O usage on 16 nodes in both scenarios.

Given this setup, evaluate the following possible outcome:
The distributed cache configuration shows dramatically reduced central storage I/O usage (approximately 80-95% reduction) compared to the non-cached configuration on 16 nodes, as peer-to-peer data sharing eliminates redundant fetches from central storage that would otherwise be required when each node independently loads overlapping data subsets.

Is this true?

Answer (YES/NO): YES